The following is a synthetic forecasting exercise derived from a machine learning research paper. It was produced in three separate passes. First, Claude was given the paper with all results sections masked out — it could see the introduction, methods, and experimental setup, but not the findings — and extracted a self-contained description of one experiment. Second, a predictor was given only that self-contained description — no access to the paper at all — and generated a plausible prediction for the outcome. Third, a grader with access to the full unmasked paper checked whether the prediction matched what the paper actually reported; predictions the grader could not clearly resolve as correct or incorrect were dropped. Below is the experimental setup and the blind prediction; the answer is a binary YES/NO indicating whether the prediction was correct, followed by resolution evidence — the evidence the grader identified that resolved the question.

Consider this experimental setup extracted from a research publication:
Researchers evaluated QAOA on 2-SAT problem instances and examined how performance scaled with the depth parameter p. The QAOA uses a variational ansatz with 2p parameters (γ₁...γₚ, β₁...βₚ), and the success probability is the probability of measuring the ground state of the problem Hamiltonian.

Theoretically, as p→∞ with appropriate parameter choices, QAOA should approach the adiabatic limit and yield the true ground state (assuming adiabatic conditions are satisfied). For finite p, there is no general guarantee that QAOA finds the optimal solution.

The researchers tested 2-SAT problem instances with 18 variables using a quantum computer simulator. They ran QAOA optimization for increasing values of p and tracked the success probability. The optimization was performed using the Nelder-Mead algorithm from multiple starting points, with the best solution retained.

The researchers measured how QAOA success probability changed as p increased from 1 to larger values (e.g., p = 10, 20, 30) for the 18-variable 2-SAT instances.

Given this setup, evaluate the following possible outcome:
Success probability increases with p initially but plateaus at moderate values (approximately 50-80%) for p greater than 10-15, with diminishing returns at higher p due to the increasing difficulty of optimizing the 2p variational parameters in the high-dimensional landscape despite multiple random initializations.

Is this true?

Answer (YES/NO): NO